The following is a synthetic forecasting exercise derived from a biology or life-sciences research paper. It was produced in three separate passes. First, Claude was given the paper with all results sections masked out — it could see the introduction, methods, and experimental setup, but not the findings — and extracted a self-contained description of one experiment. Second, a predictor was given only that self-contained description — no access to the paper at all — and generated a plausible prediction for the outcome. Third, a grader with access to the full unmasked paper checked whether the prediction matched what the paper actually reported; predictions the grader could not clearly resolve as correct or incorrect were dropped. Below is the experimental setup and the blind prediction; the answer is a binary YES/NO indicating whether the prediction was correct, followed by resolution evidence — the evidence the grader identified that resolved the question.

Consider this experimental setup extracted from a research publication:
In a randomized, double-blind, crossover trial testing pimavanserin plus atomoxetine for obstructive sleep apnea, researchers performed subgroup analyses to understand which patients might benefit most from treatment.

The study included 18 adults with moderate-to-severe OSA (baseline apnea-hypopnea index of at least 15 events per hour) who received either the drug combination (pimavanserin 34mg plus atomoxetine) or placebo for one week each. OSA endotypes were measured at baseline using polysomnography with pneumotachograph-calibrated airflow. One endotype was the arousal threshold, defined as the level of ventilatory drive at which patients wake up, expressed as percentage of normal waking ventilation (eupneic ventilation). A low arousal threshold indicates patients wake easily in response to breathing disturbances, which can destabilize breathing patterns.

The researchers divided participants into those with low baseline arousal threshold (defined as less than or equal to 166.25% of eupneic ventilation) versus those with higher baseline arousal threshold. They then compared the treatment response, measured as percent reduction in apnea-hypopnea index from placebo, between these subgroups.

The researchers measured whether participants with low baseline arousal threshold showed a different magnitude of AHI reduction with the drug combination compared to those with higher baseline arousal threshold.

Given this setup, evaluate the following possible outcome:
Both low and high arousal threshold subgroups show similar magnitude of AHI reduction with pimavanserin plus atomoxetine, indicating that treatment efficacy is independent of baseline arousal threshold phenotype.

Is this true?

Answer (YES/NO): YES